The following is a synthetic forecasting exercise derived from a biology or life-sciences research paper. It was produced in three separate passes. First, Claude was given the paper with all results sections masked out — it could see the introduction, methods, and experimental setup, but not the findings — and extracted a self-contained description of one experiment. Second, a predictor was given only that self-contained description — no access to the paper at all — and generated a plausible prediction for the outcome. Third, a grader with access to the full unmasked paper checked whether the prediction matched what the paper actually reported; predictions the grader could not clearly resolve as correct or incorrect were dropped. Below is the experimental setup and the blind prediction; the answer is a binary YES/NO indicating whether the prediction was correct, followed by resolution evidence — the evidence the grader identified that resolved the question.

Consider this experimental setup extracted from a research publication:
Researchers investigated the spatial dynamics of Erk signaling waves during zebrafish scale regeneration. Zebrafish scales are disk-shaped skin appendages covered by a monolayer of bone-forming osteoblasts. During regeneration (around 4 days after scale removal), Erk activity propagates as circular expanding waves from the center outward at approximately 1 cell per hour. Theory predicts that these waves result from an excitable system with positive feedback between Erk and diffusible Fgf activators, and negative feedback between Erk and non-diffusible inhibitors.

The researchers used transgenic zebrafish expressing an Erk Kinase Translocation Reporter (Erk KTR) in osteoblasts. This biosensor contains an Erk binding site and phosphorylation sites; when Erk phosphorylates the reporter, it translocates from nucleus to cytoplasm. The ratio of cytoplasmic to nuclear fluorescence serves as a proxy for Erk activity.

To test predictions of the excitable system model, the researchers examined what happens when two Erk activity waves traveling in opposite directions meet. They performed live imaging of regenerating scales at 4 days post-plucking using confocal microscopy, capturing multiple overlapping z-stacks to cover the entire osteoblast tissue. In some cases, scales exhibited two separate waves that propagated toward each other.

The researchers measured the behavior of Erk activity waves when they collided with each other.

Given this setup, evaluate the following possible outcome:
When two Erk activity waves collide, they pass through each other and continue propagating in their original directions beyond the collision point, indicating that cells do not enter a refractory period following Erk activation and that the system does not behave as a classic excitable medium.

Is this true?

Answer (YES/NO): NO